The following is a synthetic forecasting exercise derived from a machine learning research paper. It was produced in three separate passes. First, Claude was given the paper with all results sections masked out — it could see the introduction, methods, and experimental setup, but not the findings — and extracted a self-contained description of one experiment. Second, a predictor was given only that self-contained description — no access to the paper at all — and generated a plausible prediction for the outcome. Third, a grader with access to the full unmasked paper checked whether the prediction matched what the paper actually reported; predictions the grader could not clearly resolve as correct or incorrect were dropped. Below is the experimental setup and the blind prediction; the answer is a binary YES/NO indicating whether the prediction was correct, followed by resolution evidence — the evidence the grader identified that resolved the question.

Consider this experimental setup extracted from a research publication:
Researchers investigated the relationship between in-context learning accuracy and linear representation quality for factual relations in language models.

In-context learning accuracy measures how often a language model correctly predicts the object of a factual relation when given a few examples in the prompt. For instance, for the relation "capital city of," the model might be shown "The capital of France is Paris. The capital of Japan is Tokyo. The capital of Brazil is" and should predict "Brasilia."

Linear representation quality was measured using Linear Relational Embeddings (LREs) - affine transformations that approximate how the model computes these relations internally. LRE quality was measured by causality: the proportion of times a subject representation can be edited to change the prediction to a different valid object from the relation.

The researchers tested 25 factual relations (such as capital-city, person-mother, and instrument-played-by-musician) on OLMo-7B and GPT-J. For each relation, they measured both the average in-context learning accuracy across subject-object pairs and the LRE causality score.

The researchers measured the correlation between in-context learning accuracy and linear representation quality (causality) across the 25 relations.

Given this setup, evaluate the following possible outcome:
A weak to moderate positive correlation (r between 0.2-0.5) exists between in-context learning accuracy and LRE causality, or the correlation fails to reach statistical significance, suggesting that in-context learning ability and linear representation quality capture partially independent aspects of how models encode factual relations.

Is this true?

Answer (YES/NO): NO